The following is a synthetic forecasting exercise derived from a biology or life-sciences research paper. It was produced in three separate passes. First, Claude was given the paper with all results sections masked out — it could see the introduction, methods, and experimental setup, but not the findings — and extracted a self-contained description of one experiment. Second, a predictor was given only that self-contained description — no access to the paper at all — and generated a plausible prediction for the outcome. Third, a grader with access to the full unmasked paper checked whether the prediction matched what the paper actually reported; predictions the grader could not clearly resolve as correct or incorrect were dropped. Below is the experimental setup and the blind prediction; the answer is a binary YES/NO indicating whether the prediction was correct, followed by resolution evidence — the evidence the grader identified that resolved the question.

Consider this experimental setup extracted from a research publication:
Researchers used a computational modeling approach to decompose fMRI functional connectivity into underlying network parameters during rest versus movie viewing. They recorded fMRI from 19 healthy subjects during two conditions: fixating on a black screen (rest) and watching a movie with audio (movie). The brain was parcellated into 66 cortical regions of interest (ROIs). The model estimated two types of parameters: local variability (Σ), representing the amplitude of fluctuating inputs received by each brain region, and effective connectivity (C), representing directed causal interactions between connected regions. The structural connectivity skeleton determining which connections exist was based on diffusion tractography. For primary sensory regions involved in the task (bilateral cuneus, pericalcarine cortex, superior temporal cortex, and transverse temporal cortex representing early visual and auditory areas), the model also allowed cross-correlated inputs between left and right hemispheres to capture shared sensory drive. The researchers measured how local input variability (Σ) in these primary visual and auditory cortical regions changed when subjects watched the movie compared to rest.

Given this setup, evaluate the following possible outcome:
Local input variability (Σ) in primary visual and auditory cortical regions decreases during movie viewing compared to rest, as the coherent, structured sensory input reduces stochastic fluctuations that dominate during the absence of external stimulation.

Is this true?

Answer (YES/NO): NO